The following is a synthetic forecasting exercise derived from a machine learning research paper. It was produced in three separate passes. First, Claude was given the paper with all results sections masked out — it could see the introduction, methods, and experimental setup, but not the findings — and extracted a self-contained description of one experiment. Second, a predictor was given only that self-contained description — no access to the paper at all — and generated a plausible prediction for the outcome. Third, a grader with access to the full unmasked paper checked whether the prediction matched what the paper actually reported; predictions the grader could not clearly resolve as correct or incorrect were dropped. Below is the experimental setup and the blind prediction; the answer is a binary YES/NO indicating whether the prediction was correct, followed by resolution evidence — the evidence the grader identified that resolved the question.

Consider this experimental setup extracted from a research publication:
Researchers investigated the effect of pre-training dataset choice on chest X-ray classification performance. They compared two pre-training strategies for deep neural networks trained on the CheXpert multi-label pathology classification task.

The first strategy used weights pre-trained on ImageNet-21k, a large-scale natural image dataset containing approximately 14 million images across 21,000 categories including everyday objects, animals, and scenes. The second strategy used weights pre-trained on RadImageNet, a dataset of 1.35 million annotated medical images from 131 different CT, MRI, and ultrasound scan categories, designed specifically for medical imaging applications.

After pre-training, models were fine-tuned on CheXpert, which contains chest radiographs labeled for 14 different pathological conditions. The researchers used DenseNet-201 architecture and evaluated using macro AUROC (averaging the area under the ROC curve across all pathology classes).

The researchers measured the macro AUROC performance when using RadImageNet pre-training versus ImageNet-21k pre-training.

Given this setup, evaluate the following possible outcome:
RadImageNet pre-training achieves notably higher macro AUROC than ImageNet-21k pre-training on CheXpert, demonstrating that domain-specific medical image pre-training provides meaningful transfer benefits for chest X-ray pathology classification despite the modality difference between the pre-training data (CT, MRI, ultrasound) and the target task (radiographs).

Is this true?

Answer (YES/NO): YES